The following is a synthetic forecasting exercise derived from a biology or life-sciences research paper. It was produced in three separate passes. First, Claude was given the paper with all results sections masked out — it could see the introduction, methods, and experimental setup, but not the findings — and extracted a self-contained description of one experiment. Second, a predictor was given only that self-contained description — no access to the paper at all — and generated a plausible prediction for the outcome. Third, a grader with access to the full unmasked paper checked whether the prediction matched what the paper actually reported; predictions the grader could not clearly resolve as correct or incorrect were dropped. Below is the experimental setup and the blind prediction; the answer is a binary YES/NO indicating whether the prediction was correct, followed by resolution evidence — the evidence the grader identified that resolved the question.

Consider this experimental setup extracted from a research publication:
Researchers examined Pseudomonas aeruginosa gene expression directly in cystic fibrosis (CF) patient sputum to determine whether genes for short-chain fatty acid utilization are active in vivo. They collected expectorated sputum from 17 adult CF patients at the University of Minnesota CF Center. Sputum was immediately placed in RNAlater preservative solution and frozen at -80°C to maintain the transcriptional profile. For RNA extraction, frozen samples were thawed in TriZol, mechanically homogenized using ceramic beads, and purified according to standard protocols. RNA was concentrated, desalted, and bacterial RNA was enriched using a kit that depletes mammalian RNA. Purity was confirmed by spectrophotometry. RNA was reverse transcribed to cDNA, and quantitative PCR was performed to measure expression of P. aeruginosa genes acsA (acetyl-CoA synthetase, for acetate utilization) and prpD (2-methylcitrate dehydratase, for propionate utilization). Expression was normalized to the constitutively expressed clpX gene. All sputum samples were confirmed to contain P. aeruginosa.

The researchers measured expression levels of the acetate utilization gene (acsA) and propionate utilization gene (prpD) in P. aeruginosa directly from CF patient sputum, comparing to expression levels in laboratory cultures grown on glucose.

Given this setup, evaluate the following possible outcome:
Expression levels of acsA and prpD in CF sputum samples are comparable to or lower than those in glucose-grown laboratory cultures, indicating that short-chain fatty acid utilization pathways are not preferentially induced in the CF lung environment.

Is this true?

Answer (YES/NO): NO